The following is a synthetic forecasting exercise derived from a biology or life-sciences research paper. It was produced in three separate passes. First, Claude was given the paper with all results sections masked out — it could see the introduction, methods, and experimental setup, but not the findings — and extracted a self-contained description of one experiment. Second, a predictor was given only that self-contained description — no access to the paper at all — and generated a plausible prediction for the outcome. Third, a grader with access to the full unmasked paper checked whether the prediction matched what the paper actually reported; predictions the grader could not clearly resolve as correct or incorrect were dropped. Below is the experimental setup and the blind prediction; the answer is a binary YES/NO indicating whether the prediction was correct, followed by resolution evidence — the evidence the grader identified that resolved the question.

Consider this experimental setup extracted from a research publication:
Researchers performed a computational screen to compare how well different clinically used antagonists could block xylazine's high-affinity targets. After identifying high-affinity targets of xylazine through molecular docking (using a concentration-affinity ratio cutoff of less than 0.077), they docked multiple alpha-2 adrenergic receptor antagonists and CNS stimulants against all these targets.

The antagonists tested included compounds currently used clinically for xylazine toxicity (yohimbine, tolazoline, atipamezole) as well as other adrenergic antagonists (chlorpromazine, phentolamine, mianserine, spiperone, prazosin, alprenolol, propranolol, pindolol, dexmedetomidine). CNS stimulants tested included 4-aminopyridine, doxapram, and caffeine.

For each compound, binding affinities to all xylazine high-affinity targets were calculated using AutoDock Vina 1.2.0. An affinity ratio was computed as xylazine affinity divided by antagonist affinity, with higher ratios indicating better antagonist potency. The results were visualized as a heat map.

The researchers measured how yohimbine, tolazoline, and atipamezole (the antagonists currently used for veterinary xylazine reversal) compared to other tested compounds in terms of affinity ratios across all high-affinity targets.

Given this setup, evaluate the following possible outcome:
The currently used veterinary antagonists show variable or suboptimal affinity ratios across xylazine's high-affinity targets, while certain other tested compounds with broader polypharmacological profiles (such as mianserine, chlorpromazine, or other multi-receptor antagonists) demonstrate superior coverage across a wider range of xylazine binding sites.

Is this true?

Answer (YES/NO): NO